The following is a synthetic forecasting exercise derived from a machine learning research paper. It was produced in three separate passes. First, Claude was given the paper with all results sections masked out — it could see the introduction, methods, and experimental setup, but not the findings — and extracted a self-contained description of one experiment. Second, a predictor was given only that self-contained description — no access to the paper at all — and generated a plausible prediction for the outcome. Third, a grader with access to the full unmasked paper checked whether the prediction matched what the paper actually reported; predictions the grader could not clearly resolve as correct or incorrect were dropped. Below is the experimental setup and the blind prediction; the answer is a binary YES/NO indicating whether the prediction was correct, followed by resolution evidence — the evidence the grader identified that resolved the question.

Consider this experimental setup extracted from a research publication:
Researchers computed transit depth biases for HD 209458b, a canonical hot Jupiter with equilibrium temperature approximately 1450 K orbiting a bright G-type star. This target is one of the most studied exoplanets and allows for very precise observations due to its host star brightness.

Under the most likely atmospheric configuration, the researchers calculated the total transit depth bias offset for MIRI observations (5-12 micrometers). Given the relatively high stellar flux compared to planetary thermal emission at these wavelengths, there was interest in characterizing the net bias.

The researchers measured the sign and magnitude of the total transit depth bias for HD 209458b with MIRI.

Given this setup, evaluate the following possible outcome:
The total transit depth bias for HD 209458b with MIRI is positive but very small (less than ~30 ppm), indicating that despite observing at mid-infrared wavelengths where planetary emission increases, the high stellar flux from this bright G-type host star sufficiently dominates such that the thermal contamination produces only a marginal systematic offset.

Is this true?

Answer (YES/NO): NO